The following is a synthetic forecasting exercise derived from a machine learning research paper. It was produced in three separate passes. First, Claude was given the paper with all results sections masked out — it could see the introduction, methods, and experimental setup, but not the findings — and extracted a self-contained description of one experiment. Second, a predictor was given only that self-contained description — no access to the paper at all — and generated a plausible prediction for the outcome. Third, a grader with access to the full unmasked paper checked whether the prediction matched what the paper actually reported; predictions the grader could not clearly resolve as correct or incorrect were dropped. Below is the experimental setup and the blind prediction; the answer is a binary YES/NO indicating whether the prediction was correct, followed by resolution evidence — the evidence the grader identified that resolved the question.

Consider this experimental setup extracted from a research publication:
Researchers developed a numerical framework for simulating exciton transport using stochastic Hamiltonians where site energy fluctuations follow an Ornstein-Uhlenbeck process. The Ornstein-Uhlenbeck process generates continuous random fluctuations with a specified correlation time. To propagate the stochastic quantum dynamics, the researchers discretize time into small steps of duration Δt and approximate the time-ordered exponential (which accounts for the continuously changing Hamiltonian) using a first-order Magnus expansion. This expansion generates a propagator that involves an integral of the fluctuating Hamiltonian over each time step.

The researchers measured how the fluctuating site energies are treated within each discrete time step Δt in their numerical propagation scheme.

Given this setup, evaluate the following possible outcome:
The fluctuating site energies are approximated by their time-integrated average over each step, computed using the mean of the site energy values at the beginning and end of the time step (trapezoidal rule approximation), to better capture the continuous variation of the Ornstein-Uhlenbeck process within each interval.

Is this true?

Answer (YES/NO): NO